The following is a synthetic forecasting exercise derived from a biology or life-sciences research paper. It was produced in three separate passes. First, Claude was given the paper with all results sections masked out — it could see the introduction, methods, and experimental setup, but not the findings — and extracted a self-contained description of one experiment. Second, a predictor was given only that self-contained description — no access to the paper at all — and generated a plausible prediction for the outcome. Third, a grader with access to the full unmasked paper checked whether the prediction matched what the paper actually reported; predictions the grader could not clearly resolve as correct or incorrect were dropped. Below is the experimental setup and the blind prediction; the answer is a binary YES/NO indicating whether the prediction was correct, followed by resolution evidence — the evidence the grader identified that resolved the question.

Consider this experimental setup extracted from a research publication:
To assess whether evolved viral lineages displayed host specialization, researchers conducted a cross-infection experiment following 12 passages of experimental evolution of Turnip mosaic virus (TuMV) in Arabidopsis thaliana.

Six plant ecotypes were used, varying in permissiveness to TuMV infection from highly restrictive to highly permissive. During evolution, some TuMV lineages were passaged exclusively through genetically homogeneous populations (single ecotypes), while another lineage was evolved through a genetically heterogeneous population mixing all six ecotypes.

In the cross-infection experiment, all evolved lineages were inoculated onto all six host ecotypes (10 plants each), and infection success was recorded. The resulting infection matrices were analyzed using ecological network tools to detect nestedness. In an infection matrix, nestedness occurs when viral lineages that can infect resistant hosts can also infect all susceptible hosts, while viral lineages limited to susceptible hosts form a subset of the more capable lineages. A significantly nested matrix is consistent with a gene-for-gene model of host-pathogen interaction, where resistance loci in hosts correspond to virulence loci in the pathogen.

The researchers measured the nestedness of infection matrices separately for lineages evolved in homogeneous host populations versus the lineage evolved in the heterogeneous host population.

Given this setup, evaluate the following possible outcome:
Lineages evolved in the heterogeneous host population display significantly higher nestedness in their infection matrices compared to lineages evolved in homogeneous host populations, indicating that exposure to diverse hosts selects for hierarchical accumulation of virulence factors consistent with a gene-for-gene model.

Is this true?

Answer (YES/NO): NO